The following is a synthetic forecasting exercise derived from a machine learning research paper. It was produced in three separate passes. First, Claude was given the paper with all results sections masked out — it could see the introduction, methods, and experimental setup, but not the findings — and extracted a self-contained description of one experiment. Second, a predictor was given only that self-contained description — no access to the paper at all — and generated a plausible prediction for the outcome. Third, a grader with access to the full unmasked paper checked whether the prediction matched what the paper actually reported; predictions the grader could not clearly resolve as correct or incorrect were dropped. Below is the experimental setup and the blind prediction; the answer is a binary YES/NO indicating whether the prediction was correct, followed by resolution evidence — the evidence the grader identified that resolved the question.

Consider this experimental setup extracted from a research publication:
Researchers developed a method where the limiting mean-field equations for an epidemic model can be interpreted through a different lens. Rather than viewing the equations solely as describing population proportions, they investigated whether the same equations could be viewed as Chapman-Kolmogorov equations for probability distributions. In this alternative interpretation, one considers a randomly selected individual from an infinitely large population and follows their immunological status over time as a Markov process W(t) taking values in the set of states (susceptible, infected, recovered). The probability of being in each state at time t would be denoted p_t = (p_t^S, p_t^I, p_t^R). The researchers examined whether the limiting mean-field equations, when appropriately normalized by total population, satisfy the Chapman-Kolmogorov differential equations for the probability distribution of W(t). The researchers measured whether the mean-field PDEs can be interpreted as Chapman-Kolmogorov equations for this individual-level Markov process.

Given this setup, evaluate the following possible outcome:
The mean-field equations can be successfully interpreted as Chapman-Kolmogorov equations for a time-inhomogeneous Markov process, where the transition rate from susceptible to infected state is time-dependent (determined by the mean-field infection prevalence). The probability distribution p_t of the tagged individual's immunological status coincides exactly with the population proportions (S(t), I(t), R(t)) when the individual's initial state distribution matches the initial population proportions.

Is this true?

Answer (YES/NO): YES